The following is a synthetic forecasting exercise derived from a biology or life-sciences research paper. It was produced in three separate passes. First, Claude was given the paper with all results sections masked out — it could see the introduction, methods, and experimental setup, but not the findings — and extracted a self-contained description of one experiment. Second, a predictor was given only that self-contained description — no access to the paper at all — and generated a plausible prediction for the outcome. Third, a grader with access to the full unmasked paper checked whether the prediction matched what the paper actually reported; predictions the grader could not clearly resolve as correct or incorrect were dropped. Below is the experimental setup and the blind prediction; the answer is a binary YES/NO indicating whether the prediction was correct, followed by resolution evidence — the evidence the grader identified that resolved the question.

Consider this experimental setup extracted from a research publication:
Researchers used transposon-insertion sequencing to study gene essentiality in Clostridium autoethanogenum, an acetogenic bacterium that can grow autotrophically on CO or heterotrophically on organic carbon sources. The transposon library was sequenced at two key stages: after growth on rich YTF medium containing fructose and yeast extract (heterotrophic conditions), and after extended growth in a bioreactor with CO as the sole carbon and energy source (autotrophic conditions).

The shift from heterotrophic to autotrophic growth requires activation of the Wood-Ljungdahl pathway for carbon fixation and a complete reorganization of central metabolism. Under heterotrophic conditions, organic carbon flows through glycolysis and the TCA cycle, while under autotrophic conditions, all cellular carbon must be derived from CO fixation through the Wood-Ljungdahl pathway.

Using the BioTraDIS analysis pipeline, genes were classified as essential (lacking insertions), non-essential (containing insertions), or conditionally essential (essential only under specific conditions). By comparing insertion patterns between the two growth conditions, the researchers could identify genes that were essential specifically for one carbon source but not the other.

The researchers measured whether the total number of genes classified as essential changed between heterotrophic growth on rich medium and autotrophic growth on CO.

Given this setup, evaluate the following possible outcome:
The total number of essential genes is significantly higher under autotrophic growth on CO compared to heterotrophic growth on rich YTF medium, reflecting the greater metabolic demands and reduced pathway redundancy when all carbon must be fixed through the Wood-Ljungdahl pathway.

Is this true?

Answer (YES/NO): YES